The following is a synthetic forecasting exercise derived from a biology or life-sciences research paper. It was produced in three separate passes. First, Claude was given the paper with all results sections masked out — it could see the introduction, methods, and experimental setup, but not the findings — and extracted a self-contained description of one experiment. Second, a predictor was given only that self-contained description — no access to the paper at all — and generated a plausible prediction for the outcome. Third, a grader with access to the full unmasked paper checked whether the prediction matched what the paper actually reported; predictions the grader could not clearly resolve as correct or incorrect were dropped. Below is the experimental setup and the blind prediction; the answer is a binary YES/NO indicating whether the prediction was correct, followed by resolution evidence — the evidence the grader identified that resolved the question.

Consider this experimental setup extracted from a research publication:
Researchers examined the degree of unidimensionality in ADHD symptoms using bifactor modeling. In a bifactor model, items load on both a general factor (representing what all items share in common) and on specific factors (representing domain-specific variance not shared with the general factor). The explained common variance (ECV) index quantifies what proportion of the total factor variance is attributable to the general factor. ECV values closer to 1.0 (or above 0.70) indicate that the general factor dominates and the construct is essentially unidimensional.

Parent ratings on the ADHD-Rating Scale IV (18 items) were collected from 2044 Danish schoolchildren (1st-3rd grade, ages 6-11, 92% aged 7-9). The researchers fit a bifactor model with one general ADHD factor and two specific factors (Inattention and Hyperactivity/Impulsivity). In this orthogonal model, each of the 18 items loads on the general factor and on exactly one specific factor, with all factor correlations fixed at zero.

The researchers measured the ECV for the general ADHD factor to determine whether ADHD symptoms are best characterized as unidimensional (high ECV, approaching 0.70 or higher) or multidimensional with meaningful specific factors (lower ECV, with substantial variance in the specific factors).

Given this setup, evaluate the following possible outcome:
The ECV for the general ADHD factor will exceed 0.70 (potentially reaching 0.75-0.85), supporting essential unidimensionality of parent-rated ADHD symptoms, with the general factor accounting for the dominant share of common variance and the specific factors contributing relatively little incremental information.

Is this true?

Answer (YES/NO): YES